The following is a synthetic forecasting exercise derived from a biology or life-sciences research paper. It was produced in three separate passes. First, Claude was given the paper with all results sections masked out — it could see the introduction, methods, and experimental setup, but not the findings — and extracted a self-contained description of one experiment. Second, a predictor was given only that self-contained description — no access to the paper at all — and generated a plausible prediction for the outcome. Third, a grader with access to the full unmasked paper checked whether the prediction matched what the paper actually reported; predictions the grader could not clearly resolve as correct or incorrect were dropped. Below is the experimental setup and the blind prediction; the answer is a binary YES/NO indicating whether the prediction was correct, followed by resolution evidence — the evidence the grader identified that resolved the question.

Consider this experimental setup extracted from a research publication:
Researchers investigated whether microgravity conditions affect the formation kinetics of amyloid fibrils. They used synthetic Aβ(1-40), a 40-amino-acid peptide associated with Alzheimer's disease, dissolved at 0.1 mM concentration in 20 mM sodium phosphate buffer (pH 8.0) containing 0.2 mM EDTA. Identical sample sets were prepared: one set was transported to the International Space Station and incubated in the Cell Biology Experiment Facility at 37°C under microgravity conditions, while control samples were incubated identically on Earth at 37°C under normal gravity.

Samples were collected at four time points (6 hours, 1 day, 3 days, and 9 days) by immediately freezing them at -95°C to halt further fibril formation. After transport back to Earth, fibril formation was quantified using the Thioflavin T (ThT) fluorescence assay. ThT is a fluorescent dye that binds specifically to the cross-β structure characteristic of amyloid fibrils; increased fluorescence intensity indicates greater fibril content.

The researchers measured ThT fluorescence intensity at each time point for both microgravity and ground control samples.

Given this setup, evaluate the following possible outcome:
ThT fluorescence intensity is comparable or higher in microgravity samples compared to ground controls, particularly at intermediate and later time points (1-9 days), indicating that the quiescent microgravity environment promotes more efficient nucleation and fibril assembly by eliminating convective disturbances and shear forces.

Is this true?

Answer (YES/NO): NO